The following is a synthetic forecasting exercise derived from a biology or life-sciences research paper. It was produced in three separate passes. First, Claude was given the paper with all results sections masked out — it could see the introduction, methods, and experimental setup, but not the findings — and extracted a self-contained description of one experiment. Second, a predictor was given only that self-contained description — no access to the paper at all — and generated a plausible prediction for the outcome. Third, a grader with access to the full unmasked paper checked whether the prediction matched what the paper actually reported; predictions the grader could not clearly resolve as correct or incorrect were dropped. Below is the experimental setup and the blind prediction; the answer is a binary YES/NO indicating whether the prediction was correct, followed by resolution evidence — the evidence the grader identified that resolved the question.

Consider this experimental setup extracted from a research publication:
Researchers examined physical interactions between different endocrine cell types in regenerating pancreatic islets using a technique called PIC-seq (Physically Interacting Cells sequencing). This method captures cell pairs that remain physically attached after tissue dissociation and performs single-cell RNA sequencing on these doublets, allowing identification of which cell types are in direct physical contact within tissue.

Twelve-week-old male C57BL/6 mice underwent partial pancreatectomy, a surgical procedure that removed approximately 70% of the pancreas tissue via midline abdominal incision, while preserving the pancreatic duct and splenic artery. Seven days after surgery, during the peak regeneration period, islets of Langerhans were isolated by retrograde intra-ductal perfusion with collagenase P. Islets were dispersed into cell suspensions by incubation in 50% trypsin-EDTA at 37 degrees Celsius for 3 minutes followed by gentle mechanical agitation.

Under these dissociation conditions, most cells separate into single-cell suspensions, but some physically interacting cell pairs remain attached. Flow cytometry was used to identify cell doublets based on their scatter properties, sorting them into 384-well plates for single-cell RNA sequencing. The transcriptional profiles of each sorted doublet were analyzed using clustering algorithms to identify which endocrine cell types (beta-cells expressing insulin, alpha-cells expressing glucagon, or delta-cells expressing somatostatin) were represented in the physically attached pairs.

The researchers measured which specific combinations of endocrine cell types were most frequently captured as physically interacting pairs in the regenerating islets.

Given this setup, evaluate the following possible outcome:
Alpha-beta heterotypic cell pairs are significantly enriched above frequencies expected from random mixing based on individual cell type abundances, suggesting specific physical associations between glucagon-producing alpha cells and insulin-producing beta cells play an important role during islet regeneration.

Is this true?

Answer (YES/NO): NO